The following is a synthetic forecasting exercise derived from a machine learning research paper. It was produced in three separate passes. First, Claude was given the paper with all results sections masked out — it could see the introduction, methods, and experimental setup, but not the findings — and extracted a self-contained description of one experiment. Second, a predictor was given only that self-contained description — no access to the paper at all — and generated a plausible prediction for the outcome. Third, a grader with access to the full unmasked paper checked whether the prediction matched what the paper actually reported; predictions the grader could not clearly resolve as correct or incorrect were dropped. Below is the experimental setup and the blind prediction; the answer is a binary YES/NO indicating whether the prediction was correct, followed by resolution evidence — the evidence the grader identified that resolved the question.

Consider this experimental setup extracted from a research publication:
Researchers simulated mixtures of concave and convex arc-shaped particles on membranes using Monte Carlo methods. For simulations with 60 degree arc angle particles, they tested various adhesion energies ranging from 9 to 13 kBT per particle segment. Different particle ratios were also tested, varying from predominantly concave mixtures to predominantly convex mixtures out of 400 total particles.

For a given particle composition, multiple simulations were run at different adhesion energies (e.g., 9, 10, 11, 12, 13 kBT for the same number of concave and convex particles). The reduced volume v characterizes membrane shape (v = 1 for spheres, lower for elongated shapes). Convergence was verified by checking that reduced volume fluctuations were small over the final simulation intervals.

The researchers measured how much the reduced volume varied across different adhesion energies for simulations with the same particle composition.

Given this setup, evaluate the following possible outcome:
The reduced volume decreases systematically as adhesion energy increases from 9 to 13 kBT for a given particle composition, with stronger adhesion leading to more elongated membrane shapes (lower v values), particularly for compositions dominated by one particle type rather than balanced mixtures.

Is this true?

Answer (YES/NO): NO